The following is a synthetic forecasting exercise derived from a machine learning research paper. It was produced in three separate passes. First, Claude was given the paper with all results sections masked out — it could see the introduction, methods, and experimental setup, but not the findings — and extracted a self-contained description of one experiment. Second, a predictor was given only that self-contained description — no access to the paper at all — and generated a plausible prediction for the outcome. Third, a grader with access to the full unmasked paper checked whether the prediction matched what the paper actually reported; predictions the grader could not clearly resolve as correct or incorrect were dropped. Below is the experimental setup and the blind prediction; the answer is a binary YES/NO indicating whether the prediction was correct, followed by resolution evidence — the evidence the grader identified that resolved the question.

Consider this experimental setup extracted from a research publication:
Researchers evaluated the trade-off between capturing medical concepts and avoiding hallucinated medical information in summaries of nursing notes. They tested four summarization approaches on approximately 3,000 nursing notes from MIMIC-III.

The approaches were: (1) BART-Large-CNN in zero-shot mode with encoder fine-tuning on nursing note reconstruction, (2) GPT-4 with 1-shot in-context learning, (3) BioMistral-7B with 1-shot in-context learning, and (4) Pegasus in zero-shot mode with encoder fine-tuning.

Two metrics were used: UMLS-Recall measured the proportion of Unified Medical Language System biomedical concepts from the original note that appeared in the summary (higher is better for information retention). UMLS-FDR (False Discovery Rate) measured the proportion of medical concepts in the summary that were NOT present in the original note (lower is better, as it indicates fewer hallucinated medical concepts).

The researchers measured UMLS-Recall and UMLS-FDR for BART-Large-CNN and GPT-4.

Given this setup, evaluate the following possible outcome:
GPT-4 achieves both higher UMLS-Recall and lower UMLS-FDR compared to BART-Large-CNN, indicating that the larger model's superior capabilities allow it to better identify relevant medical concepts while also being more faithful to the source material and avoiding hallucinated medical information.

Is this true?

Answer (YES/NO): NO